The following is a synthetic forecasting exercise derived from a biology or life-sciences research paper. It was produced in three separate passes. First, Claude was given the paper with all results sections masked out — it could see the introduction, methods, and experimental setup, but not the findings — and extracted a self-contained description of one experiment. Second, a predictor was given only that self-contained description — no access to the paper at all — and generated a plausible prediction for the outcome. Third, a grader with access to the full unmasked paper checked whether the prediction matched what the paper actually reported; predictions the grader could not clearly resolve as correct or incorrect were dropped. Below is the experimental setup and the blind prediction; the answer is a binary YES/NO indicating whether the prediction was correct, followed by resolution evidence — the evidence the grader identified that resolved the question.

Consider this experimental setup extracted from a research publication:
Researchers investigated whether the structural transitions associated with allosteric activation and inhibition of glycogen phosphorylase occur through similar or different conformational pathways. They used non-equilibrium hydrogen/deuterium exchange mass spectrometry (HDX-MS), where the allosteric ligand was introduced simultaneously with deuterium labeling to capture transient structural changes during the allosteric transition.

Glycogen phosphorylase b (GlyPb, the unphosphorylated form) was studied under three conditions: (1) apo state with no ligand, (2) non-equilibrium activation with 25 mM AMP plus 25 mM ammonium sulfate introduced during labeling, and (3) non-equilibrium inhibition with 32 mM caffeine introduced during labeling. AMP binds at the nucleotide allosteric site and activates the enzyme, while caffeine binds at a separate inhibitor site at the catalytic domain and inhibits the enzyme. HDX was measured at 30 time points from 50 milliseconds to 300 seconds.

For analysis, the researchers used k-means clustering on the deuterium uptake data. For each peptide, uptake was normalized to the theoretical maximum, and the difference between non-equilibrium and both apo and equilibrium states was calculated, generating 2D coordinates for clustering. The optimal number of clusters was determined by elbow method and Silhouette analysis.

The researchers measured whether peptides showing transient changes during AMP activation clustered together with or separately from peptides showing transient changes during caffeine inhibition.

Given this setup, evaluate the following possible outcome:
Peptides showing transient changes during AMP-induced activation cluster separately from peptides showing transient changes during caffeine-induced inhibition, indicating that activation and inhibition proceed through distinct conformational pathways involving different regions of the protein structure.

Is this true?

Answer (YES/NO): NO